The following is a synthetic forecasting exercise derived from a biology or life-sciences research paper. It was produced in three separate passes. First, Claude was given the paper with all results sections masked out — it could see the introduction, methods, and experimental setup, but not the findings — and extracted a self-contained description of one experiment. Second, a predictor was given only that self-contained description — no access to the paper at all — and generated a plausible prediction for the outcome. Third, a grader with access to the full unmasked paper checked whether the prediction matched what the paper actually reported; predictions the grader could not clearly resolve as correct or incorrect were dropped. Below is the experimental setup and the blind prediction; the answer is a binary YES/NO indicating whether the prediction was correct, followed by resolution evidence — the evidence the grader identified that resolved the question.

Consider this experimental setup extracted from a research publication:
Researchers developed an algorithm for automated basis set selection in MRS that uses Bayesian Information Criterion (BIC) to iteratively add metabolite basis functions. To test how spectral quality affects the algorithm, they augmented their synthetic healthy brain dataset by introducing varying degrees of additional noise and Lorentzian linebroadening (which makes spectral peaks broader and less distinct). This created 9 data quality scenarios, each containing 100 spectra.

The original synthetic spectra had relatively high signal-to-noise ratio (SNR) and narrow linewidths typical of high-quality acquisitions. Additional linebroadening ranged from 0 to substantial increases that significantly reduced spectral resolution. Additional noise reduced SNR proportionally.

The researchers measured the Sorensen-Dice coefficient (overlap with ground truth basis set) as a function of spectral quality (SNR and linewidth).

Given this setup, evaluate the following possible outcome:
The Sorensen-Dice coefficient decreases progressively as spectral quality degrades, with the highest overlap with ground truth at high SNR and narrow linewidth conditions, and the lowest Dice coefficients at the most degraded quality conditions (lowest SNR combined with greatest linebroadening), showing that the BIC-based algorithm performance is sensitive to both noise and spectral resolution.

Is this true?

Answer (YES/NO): NO